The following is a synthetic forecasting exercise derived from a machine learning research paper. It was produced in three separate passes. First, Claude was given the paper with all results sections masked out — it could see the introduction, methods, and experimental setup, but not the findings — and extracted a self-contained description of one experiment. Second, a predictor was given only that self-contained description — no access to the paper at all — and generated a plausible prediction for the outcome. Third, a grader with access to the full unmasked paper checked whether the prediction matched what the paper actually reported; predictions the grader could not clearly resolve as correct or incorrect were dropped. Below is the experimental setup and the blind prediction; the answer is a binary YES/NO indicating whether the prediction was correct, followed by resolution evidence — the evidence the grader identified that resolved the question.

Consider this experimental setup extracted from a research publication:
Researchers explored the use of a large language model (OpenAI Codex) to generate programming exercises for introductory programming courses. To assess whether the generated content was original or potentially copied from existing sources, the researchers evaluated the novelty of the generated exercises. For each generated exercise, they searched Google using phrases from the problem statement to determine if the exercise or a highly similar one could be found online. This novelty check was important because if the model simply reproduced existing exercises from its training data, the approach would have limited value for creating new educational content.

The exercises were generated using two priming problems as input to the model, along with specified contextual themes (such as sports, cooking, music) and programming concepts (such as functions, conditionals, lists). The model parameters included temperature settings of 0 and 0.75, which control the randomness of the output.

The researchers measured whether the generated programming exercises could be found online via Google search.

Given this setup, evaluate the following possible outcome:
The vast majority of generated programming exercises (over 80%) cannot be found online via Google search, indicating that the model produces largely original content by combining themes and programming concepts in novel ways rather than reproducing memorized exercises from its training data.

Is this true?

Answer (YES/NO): YES